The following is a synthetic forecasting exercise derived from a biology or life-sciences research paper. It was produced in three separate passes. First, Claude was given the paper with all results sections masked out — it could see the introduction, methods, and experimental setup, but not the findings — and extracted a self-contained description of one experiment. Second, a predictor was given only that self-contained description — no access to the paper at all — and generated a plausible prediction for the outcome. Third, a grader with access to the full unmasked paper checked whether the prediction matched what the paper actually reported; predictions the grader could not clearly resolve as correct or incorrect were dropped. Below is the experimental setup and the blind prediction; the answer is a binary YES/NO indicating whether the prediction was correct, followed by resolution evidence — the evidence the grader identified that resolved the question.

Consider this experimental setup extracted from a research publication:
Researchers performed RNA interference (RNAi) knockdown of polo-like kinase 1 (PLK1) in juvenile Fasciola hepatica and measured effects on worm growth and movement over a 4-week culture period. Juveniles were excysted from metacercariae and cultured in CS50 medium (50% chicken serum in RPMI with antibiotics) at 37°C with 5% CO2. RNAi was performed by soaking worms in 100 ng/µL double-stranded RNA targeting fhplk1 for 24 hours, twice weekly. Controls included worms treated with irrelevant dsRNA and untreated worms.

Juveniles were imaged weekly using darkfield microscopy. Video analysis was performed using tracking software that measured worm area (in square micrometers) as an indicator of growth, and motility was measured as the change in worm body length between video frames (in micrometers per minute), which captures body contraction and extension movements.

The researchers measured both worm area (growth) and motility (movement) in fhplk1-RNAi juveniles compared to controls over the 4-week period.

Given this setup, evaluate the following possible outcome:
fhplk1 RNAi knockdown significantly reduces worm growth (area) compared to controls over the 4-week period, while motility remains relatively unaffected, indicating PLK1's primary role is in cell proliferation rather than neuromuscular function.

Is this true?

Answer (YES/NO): YES